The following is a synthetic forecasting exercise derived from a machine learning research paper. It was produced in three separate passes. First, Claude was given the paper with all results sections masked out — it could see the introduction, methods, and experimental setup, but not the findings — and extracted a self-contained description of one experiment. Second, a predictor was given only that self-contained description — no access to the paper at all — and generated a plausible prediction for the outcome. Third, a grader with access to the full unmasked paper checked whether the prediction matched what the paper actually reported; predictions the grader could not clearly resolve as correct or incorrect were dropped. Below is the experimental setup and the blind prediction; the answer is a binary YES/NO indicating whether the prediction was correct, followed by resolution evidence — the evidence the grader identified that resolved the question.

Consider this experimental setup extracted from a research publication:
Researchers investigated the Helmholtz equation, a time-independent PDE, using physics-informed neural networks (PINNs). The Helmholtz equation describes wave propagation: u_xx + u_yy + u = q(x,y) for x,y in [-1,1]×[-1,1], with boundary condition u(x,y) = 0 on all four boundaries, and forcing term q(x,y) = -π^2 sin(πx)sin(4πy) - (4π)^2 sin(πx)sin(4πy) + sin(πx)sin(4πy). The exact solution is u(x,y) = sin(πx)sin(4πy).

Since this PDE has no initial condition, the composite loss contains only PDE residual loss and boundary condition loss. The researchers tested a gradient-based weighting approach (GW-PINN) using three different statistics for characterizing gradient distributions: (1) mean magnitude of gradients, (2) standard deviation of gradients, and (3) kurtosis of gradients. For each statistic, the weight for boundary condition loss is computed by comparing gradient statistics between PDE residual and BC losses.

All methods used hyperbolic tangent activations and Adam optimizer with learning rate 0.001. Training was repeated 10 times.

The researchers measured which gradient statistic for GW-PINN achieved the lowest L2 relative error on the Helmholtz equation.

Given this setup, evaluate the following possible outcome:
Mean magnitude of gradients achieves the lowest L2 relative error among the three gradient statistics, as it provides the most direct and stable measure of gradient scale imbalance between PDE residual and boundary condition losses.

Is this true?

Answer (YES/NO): NO